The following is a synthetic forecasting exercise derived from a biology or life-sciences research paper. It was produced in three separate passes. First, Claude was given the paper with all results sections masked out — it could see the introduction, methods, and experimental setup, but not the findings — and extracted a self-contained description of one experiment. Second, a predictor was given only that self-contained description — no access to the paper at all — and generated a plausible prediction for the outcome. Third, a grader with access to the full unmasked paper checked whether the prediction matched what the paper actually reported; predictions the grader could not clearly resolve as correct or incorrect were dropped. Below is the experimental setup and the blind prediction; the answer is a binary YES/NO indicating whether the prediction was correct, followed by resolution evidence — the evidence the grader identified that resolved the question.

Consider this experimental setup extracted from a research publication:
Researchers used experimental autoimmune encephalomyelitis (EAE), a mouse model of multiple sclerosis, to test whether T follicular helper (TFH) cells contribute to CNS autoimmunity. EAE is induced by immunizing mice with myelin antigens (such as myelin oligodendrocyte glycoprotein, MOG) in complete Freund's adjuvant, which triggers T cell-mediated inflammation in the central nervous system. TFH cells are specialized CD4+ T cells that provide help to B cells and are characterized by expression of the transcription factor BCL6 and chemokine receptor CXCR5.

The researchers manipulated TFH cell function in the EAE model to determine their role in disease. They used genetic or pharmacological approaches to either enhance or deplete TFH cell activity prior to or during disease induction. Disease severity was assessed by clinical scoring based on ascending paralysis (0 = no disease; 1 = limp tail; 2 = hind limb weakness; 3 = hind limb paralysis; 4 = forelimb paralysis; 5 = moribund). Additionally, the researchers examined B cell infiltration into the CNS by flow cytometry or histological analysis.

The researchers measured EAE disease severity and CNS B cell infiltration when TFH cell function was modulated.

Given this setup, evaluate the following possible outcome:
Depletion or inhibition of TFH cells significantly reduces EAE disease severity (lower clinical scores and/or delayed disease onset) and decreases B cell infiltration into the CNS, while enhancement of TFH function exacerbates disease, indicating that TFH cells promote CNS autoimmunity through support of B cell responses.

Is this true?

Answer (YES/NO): NO